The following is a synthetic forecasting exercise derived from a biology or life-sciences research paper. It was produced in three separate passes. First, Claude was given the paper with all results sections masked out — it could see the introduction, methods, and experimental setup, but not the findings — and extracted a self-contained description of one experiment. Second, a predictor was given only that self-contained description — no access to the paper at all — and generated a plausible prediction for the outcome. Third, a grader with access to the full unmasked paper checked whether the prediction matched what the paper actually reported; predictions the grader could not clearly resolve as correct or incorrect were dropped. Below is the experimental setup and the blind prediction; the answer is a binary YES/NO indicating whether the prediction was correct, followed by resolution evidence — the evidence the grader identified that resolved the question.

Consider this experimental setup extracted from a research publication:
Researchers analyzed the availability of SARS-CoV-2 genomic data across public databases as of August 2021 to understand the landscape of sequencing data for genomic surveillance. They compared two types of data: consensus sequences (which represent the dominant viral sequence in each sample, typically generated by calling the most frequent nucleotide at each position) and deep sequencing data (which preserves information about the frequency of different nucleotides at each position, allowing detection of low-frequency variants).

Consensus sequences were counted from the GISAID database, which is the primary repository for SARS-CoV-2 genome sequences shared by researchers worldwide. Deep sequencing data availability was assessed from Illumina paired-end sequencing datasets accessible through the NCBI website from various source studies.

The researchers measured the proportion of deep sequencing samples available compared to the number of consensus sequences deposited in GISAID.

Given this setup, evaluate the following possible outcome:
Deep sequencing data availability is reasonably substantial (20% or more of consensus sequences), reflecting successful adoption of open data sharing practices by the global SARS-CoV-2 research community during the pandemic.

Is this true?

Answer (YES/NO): NO